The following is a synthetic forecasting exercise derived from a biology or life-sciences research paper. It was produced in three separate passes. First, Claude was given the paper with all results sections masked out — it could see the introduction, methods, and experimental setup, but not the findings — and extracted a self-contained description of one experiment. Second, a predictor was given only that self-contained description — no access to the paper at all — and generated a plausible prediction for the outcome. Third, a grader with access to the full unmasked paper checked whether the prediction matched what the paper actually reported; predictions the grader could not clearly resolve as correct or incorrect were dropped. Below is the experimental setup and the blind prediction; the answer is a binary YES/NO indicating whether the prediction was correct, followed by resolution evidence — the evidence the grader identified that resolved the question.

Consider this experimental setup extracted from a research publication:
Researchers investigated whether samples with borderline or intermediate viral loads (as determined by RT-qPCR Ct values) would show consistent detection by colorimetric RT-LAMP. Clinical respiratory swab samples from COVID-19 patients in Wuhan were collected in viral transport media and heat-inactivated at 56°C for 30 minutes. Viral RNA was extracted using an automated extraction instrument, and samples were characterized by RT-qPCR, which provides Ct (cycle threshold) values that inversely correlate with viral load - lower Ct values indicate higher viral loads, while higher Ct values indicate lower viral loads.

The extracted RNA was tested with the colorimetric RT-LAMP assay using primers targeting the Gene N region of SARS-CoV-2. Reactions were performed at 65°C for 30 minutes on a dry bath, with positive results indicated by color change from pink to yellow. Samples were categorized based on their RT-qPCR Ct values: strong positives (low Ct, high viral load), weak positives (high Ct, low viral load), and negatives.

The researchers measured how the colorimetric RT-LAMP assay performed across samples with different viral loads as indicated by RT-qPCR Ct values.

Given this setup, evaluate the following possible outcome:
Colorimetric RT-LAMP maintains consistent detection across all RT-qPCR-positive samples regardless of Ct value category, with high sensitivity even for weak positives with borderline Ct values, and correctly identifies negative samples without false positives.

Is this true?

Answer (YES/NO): YES